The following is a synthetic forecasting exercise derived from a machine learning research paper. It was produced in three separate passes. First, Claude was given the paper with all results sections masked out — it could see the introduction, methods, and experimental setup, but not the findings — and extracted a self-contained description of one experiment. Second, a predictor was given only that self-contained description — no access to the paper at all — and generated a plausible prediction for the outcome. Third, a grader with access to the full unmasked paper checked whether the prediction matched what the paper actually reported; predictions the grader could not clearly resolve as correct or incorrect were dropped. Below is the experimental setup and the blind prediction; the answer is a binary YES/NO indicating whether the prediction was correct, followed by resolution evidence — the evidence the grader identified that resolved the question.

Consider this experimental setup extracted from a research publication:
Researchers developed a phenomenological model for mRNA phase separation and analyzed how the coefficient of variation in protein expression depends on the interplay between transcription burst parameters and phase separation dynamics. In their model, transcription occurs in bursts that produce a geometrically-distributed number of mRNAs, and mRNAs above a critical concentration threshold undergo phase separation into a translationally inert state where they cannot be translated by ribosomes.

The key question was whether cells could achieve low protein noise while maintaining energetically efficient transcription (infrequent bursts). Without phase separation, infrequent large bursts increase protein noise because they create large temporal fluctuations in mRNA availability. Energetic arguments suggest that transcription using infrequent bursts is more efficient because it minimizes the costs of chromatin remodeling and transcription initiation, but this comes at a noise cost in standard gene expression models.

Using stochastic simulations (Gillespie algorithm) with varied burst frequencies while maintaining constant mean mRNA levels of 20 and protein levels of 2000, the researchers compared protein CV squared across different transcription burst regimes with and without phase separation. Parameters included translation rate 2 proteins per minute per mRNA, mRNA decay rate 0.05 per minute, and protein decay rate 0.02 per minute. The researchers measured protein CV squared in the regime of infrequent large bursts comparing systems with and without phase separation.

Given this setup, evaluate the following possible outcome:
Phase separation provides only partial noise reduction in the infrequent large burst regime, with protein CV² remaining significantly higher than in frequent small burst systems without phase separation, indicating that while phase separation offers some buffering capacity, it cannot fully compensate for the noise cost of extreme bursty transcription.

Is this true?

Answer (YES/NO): NO